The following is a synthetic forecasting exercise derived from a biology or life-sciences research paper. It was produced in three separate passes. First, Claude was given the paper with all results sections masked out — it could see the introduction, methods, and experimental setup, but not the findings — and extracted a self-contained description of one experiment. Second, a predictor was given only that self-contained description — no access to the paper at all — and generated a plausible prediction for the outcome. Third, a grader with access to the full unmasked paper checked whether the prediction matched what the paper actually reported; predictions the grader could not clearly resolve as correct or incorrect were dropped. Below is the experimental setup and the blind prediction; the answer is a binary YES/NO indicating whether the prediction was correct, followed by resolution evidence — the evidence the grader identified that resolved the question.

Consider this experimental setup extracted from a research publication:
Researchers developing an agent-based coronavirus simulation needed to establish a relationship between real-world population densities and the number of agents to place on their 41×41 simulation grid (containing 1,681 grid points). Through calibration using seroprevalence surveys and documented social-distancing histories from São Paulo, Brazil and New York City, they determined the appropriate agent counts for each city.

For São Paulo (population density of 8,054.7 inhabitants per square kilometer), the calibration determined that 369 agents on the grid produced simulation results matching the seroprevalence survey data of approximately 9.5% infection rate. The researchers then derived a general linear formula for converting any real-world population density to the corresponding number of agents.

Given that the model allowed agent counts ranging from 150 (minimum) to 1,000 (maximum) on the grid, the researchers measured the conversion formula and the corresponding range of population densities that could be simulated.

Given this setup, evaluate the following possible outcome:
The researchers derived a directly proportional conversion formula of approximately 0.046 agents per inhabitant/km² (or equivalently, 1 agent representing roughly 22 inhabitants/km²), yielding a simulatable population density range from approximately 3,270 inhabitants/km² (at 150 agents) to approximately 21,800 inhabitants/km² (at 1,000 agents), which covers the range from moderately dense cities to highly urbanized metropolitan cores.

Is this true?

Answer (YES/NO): NO